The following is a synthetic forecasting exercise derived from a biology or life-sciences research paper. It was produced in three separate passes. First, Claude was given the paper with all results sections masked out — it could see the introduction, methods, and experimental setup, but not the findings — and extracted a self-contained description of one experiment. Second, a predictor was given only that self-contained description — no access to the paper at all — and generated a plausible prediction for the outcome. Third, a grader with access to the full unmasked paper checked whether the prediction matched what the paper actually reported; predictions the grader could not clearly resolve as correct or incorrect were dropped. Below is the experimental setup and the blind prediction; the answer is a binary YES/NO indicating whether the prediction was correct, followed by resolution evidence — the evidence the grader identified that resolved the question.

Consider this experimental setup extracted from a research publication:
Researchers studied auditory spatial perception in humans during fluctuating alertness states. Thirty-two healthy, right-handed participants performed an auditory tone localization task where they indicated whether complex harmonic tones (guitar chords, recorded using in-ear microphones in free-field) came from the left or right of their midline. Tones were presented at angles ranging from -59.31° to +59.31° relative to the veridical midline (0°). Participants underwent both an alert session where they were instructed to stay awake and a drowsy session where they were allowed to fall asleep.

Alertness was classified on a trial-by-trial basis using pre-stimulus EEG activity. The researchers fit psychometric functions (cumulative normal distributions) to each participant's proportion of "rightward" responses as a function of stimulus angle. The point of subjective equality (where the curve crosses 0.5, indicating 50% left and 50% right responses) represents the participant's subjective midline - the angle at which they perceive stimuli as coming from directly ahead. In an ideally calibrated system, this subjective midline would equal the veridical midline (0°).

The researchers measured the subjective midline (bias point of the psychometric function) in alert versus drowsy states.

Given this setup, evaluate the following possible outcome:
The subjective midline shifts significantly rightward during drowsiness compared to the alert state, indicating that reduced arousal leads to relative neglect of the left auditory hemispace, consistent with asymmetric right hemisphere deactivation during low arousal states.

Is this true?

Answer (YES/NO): NO